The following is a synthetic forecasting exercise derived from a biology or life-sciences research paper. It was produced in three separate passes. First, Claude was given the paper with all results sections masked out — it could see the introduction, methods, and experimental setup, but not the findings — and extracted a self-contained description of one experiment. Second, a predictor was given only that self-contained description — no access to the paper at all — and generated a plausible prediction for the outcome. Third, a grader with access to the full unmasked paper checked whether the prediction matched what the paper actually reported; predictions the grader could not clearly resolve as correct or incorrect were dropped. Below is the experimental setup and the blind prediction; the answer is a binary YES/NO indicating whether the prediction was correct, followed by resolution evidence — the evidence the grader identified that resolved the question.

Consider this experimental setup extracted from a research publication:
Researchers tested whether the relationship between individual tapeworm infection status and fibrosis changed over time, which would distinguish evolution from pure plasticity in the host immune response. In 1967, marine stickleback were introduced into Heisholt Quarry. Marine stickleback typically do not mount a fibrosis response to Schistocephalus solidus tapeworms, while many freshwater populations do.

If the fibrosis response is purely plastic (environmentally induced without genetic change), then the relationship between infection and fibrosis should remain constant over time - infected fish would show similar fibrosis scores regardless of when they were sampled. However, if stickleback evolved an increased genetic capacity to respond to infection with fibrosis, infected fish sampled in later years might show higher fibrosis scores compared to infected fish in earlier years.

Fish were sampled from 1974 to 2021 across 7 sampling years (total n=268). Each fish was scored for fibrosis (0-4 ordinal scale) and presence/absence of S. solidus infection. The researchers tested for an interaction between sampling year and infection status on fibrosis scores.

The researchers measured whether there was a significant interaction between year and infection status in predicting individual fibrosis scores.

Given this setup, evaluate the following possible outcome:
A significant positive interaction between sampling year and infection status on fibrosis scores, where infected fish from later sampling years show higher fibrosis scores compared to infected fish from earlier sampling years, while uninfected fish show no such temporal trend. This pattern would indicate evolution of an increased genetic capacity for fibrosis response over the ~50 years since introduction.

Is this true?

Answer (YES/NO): NO